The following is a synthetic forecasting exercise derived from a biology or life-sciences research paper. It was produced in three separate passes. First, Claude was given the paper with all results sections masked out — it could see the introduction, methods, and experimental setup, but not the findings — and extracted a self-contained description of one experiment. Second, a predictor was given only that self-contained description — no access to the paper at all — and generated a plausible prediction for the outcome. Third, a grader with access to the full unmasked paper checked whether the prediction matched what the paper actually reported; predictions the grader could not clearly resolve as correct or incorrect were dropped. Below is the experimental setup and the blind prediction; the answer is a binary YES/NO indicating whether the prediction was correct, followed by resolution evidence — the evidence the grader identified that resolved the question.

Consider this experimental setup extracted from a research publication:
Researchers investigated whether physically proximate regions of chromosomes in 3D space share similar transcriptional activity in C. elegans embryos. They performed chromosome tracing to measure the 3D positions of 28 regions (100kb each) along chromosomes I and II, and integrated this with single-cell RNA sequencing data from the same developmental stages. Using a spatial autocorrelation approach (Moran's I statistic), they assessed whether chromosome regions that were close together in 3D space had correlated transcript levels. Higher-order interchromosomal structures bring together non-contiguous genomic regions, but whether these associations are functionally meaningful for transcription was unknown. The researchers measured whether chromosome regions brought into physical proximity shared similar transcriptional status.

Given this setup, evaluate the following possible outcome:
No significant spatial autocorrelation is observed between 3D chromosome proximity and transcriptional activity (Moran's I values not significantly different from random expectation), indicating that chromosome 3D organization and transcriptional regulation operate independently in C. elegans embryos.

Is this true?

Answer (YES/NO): NO